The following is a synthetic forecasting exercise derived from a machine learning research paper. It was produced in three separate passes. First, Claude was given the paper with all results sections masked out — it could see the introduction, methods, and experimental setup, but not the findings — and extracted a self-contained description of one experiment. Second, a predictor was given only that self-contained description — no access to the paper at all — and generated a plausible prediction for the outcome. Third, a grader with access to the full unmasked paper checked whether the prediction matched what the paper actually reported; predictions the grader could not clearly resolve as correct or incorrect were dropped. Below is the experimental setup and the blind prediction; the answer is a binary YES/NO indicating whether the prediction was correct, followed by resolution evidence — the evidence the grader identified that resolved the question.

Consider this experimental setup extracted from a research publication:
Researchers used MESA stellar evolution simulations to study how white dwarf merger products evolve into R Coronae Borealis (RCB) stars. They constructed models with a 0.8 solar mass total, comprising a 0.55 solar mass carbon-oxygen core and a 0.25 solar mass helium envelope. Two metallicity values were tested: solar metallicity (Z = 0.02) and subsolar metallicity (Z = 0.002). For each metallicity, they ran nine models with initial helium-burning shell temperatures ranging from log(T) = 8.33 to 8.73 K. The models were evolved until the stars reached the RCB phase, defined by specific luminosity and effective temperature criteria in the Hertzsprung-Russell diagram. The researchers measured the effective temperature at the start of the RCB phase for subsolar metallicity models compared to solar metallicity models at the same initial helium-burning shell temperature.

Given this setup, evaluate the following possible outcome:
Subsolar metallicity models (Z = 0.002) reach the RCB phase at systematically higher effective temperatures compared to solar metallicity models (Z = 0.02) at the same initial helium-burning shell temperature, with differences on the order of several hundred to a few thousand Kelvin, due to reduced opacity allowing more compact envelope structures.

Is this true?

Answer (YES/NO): YES